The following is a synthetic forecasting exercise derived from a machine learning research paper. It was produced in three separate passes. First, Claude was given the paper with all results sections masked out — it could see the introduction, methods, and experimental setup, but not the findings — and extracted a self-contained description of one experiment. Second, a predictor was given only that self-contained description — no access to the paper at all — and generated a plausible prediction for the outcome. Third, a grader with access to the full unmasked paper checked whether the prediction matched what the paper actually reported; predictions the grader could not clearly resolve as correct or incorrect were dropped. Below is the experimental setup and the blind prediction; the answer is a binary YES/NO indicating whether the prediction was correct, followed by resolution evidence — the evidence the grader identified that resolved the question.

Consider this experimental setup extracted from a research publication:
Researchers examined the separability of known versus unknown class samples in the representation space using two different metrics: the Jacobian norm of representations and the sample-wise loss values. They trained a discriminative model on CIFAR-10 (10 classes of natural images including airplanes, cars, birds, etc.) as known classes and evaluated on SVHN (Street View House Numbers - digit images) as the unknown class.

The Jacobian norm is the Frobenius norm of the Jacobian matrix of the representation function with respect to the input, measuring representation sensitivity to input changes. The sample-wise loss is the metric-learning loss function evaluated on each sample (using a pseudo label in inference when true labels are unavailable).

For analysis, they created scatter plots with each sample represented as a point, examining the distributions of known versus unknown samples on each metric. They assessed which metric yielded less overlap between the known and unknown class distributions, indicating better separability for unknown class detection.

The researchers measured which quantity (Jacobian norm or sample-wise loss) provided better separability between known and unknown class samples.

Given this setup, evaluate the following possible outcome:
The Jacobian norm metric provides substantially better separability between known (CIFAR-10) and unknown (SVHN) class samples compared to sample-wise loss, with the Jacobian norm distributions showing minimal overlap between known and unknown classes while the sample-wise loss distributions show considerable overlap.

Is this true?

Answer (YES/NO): NO